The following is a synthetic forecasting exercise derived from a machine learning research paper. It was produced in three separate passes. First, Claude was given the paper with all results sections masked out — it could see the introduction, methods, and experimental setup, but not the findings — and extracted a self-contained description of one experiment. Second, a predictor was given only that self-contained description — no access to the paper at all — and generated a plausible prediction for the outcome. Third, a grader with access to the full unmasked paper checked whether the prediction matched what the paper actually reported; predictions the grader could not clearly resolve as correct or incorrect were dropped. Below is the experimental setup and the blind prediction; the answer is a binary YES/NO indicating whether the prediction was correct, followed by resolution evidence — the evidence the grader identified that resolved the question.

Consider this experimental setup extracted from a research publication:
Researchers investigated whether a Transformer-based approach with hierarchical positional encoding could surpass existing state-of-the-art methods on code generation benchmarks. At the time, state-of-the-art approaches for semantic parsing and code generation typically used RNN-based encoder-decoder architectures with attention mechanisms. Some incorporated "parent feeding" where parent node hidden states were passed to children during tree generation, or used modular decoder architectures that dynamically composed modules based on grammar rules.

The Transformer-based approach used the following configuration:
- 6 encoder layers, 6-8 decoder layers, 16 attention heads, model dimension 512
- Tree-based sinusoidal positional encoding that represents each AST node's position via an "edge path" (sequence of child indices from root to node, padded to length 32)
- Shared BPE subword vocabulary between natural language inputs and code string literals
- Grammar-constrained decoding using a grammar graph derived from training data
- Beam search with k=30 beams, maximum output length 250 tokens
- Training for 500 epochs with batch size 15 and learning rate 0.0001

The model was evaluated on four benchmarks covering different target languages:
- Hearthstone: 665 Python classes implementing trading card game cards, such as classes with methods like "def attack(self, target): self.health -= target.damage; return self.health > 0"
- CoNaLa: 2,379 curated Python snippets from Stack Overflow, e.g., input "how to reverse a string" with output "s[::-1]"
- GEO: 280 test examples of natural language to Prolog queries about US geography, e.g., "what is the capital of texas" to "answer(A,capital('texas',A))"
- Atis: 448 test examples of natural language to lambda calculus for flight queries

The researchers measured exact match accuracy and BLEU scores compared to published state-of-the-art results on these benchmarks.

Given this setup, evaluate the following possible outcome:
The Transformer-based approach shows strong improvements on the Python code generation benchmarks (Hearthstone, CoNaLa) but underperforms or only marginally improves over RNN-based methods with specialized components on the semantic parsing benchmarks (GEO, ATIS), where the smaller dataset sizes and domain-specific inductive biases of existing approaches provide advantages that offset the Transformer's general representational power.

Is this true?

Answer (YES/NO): NO